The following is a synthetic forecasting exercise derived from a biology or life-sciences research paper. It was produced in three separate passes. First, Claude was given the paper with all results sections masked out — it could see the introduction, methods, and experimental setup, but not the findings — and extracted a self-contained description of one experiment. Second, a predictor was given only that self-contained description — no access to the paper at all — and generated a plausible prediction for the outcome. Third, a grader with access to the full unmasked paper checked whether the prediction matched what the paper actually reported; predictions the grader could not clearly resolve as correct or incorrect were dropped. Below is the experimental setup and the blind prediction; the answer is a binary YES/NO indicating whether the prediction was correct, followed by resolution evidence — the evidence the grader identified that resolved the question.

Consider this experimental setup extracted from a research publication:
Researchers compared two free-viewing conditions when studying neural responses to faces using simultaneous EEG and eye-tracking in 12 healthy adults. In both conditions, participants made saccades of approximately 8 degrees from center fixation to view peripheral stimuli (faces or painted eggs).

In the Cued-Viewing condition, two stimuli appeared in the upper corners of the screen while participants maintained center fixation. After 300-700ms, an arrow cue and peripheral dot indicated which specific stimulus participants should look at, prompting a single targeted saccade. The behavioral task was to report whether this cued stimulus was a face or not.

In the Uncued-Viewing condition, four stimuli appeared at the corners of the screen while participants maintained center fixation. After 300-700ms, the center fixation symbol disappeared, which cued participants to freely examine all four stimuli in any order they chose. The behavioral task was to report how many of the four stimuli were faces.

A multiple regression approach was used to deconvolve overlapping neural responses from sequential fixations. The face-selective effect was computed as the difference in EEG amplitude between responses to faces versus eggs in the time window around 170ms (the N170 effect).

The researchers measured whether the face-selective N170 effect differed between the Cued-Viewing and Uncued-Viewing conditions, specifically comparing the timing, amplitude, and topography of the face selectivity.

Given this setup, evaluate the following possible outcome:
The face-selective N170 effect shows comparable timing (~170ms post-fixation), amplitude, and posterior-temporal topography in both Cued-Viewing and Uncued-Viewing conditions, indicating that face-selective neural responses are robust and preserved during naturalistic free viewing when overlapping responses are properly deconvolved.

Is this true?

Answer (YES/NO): YES